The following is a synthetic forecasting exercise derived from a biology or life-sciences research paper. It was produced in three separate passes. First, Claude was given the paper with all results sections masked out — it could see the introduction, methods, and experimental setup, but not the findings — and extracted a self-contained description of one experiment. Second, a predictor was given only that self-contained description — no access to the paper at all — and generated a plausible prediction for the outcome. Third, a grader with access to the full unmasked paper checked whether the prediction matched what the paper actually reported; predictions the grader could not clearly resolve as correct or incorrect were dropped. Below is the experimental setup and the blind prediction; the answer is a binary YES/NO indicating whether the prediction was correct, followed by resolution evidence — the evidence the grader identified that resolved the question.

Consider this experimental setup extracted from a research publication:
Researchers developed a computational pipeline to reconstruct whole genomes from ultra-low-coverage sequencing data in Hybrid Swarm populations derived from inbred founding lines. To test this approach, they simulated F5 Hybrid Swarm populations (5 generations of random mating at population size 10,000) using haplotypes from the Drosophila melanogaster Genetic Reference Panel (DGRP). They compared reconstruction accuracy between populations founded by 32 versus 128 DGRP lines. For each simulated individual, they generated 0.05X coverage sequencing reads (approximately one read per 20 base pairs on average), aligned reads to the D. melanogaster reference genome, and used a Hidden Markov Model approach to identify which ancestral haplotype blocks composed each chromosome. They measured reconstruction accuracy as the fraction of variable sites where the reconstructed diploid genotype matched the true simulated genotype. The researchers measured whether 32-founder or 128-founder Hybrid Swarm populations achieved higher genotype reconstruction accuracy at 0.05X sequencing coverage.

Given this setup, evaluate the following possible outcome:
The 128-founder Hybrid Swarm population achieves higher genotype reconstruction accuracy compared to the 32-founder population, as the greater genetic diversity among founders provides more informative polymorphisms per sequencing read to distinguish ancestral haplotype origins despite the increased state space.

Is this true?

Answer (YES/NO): YES